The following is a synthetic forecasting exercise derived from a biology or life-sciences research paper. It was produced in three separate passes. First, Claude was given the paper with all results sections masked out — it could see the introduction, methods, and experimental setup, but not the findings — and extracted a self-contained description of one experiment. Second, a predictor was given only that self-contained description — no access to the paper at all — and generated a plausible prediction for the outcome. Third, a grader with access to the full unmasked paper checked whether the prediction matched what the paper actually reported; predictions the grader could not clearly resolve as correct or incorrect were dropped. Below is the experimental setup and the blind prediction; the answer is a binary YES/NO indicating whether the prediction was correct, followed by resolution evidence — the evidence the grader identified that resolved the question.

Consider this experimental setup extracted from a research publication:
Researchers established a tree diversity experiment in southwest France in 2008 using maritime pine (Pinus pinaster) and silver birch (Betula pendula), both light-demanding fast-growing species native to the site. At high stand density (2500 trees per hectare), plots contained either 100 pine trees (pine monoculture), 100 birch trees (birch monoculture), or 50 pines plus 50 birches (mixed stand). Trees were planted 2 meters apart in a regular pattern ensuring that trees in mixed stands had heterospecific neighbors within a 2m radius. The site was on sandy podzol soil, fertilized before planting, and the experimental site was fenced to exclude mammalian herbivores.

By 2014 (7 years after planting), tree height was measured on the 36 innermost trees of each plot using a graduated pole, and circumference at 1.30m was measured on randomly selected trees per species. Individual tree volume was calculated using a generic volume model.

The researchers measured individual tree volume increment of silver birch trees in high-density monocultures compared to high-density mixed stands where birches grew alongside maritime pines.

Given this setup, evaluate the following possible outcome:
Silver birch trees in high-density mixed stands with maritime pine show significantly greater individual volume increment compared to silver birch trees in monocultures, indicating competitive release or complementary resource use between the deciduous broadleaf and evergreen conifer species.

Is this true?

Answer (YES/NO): NO